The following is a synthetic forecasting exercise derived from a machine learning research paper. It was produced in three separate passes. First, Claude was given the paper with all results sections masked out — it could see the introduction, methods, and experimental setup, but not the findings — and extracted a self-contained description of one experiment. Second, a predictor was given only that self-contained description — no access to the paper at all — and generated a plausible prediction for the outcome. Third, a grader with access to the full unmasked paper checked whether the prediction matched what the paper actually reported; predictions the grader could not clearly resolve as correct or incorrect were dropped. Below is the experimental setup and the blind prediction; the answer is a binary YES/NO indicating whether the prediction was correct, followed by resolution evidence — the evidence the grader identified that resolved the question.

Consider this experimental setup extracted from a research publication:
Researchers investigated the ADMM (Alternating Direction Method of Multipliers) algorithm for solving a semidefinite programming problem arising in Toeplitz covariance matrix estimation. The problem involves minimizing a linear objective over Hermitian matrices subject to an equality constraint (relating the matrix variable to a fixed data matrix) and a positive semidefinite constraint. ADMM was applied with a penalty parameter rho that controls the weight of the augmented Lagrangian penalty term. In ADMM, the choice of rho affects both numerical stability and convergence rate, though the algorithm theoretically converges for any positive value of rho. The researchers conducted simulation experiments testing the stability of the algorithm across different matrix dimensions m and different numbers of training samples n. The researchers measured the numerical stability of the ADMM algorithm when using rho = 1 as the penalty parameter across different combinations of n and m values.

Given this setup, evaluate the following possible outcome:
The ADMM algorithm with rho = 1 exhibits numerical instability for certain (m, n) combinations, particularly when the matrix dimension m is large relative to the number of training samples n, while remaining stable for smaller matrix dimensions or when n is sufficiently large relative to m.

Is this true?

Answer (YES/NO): NO